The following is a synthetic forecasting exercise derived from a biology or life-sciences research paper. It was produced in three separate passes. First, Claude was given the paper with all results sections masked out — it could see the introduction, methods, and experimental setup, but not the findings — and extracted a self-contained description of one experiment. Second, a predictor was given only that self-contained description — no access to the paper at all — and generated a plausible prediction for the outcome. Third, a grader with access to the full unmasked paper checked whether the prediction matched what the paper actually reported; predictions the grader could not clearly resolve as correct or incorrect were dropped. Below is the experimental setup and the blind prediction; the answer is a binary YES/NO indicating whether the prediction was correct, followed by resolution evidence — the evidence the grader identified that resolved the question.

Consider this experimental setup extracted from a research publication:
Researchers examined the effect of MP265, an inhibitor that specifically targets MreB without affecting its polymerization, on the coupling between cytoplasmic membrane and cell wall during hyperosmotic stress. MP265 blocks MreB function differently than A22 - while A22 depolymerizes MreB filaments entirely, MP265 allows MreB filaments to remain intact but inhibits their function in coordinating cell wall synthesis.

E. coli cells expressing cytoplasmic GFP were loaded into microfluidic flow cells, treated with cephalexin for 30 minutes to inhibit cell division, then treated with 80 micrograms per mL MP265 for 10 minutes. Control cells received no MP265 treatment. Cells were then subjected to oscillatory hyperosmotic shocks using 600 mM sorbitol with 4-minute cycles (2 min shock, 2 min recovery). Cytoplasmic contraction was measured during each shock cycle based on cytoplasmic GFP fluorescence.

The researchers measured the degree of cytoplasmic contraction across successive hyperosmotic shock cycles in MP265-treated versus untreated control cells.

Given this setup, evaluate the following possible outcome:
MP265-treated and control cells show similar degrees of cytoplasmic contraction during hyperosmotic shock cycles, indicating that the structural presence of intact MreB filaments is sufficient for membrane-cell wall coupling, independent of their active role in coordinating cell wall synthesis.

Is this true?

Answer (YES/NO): NO